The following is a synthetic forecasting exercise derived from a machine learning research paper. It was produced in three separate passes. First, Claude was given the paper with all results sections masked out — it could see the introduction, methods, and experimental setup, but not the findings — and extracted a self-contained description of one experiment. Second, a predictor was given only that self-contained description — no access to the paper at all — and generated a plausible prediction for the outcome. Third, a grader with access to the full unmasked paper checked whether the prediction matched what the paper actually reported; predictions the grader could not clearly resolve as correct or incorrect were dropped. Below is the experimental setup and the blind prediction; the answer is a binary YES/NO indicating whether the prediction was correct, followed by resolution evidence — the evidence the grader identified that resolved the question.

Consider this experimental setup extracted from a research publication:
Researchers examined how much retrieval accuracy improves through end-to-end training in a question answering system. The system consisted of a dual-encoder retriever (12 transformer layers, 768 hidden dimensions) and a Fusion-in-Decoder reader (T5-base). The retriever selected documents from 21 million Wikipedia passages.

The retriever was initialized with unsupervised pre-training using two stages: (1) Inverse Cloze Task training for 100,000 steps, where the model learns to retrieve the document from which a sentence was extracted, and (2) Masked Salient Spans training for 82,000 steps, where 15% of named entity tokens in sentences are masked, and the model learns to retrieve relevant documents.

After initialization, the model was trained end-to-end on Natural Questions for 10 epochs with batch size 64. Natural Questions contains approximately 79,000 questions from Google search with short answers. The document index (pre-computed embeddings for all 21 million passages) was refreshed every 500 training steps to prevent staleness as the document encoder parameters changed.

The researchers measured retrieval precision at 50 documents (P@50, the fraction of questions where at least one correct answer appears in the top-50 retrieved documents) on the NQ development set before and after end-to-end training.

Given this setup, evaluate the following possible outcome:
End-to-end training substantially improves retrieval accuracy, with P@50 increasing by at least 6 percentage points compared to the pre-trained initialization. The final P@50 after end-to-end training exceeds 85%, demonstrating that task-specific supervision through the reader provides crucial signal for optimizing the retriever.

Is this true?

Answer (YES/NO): YES